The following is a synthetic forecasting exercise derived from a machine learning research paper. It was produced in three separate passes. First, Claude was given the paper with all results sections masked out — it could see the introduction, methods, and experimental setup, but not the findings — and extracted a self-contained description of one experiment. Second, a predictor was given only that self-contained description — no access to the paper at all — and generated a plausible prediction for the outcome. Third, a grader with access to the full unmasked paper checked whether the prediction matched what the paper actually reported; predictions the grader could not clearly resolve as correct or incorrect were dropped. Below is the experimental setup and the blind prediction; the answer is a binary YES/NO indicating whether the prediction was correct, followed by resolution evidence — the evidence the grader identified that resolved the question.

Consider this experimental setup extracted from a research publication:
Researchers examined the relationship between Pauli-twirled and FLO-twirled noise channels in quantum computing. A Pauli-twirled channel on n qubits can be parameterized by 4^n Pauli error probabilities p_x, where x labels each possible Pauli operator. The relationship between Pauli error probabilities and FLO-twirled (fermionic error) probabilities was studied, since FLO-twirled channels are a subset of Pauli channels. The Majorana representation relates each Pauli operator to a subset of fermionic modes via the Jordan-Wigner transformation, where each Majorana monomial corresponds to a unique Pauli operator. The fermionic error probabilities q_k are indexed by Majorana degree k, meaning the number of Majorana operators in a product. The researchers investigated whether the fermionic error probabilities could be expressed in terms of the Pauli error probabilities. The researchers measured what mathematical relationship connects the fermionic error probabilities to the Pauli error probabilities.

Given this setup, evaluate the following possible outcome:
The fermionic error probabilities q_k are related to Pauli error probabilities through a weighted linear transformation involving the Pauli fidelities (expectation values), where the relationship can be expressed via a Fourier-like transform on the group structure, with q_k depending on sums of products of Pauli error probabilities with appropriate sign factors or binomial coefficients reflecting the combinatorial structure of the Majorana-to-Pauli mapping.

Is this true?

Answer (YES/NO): NO